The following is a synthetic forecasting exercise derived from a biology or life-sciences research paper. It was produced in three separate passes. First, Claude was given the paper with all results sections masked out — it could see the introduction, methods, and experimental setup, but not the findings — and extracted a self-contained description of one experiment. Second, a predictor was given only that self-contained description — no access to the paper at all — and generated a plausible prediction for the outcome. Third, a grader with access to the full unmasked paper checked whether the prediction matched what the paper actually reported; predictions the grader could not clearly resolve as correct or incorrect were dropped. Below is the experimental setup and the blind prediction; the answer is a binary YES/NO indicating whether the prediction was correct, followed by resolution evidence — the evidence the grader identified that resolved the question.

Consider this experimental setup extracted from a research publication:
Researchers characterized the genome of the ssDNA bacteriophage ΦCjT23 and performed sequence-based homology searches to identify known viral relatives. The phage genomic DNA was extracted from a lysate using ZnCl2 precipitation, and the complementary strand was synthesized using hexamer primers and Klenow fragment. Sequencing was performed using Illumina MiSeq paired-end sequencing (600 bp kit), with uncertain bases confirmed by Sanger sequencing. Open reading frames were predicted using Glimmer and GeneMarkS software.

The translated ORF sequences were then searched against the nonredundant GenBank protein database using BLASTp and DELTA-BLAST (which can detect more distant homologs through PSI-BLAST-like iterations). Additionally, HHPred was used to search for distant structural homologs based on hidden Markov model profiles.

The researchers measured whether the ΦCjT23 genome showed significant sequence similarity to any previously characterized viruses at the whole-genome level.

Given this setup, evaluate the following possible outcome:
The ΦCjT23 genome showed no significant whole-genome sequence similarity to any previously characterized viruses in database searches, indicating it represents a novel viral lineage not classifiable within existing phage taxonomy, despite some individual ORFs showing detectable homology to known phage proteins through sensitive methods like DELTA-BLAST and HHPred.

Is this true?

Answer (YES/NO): YES